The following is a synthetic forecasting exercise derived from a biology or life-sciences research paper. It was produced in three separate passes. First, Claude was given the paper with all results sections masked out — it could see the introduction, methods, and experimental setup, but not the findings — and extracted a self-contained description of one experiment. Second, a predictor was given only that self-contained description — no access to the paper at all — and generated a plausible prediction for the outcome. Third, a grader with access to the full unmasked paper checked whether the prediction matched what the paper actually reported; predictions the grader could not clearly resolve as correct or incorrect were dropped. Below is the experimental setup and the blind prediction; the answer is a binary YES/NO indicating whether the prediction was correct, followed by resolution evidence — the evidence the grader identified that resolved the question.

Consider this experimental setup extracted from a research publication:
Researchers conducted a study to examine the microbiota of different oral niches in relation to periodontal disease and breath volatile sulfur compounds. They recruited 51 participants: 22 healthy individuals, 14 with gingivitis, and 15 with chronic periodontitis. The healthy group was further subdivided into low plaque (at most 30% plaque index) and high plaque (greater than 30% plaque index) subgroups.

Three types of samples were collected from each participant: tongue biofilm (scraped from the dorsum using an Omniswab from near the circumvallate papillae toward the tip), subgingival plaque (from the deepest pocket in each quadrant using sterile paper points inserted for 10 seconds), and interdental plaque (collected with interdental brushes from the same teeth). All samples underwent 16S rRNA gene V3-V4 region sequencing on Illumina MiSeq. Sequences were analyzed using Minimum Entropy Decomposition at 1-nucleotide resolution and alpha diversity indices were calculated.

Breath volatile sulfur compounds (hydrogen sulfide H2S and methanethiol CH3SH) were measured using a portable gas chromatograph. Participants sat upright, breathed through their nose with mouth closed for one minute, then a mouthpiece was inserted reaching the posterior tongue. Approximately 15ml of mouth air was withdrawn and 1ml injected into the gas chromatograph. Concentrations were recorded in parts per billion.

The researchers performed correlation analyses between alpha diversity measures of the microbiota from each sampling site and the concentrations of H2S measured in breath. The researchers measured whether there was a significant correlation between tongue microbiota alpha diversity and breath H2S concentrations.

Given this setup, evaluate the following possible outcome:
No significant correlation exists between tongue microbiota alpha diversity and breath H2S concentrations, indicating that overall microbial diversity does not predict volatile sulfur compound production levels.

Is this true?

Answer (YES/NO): YES